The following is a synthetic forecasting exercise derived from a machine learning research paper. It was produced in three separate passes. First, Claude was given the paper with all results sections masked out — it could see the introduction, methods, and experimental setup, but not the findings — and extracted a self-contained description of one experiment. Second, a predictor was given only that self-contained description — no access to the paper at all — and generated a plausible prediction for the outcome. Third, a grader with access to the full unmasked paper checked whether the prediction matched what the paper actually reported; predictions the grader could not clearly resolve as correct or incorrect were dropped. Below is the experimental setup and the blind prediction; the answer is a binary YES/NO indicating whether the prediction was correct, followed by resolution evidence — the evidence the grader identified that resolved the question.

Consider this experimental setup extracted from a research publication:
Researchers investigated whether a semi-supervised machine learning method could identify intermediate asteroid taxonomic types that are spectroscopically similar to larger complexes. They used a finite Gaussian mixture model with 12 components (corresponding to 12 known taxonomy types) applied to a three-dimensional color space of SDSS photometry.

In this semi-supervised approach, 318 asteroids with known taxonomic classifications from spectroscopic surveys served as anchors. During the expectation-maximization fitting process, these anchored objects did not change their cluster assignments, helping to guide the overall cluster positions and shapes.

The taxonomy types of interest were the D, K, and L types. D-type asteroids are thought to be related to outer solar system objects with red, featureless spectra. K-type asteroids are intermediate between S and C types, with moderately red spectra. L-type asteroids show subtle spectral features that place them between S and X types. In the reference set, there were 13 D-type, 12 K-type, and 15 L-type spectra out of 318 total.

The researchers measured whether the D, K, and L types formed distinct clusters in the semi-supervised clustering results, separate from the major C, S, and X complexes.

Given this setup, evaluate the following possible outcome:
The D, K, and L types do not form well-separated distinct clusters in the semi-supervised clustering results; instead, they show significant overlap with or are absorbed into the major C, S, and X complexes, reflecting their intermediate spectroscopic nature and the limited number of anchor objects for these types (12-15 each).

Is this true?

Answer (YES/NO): NO